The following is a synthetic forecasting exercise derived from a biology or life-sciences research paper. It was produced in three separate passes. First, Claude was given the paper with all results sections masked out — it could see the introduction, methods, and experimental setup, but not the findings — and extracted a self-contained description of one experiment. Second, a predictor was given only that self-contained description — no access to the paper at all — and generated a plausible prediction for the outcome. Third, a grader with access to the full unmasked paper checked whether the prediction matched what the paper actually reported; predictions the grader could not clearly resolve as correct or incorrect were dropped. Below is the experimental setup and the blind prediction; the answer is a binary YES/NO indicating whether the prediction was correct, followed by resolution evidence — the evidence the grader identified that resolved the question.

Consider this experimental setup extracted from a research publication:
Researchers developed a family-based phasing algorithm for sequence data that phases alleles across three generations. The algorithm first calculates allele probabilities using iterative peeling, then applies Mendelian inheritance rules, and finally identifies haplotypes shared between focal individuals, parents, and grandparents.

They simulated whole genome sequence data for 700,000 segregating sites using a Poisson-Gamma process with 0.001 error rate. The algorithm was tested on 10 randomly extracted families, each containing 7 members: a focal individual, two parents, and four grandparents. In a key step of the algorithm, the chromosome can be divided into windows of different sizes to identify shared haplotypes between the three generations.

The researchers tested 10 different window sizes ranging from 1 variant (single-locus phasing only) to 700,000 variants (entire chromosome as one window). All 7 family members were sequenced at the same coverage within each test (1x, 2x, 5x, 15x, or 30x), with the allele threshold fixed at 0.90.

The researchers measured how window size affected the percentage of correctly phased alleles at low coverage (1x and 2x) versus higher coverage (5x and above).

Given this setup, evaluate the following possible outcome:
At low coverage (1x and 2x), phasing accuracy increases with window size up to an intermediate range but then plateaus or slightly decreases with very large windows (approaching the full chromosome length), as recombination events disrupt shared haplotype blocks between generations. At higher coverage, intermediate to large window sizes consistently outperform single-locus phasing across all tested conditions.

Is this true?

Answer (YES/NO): NO